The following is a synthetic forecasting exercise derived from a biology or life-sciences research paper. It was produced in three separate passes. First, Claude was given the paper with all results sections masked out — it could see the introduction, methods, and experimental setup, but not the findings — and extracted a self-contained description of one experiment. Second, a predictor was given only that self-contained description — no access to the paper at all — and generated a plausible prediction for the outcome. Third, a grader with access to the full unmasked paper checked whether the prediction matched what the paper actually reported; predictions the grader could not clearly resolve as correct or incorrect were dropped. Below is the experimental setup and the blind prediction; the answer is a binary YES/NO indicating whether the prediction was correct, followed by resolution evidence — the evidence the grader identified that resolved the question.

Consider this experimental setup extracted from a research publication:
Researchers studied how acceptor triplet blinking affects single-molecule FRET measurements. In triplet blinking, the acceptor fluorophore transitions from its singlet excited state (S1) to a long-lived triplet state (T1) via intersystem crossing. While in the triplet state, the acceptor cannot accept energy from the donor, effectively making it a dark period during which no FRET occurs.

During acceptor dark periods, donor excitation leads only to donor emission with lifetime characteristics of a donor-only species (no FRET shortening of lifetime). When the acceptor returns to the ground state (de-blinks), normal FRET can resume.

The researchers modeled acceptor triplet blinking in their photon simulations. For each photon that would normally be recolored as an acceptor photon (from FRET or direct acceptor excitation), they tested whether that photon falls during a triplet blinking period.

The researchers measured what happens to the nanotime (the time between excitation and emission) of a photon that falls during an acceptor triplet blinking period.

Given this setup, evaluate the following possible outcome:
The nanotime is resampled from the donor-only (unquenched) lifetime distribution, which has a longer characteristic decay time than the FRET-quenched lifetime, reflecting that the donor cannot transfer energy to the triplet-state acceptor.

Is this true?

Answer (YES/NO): YES